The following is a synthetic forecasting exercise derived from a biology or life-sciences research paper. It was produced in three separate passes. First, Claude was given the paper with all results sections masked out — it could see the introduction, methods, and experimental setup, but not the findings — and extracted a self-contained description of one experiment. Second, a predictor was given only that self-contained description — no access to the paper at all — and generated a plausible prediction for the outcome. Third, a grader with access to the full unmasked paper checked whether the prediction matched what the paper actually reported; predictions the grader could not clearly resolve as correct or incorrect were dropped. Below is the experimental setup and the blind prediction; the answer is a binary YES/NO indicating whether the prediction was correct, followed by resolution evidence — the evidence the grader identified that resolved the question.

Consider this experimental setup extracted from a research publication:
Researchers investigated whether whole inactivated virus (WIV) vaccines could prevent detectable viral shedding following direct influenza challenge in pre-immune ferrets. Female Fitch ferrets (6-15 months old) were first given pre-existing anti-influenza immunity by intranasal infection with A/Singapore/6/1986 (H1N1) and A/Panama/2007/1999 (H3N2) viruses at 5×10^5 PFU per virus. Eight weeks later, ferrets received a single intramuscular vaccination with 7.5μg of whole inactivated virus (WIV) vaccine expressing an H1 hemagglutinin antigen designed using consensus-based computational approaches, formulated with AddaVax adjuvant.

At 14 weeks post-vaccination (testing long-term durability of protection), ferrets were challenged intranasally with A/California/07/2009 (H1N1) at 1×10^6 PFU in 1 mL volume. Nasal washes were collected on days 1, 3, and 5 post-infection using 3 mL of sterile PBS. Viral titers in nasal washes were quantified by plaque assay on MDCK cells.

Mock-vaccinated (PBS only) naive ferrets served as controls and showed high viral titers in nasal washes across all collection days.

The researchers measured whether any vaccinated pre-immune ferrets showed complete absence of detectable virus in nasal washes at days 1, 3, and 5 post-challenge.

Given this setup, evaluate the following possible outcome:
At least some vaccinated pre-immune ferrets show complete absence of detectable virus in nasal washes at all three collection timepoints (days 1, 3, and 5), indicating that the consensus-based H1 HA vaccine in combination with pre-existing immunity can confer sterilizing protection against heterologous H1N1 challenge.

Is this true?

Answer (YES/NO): NO